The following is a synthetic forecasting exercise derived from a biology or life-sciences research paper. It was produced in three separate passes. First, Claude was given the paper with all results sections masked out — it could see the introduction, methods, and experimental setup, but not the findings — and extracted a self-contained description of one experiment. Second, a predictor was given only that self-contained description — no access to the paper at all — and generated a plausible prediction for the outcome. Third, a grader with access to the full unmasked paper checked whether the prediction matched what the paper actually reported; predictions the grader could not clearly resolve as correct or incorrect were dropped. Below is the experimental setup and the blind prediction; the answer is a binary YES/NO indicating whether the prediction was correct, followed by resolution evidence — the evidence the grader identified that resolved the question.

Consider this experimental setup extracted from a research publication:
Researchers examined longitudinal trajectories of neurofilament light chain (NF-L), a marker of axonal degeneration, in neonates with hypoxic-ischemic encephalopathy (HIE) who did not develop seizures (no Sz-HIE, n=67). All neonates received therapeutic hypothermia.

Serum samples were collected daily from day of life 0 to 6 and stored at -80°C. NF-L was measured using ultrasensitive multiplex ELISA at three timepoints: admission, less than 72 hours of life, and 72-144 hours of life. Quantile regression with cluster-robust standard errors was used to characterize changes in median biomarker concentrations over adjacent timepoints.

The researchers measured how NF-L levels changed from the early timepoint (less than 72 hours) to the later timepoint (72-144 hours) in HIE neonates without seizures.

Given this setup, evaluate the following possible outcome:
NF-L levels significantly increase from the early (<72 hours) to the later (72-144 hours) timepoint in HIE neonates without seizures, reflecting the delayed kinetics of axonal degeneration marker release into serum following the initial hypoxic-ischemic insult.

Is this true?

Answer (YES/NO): YES